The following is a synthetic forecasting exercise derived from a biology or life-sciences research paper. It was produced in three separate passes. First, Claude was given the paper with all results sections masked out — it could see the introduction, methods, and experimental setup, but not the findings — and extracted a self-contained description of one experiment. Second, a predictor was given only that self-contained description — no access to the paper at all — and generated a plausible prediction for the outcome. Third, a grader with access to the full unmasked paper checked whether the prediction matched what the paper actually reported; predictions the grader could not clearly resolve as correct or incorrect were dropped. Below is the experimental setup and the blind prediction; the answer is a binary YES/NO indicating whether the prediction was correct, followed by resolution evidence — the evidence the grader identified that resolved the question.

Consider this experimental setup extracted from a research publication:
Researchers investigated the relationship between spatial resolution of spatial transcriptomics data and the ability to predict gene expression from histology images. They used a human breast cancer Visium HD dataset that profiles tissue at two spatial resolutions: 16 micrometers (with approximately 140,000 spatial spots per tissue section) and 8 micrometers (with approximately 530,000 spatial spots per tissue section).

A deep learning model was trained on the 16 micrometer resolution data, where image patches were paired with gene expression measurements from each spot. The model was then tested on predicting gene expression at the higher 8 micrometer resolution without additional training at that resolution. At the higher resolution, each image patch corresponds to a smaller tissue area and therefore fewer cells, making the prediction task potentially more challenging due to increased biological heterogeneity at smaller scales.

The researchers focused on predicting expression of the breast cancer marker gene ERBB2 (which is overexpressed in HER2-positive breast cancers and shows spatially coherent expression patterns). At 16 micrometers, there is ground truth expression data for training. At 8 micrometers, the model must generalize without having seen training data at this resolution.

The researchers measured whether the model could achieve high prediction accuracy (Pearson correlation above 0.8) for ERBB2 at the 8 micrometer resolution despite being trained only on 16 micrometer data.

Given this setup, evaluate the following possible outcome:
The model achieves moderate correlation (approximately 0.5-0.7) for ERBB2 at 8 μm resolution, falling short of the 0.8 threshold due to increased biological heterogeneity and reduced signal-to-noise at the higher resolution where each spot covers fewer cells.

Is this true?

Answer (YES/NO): NO